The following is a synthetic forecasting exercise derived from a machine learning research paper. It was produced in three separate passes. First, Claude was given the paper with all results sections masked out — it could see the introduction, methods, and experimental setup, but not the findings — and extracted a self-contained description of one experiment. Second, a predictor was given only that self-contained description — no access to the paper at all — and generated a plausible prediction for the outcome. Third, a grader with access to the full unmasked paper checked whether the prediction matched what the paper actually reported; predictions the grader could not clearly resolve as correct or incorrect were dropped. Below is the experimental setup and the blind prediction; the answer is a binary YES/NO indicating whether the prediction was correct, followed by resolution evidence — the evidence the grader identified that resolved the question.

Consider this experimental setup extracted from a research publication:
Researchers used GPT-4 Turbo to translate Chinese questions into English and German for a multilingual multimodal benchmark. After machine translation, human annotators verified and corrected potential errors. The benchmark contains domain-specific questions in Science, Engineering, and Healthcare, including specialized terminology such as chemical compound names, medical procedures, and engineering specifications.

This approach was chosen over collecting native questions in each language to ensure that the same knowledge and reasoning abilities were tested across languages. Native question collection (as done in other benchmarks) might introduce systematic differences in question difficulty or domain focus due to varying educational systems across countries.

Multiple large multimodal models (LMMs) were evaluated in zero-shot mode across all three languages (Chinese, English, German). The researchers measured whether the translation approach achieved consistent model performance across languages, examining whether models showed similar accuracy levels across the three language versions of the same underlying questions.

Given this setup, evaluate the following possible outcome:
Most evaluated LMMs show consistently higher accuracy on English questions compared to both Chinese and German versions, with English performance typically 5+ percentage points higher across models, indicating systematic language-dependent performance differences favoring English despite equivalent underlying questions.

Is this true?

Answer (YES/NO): NO